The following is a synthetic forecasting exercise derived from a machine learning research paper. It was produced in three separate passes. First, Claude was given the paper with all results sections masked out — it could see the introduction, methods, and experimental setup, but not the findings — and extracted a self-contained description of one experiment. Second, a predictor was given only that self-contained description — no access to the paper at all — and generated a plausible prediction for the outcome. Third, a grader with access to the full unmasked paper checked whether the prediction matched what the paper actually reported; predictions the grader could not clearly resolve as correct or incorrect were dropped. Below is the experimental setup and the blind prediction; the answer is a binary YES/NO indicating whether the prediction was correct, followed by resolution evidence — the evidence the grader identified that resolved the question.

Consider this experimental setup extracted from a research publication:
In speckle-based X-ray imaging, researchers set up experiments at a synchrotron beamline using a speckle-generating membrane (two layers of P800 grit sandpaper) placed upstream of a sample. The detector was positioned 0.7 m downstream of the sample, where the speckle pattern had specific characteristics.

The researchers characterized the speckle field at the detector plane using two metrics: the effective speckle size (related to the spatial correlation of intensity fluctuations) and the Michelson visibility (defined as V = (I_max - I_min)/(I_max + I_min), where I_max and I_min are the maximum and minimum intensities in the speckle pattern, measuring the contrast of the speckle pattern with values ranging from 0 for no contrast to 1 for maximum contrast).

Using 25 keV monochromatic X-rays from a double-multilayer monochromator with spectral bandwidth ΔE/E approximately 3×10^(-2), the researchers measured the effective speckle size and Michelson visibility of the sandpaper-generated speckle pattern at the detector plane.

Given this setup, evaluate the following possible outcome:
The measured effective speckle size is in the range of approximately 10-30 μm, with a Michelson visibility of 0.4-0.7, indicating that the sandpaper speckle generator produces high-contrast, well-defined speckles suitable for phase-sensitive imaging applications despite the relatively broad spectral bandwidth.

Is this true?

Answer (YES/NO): NO